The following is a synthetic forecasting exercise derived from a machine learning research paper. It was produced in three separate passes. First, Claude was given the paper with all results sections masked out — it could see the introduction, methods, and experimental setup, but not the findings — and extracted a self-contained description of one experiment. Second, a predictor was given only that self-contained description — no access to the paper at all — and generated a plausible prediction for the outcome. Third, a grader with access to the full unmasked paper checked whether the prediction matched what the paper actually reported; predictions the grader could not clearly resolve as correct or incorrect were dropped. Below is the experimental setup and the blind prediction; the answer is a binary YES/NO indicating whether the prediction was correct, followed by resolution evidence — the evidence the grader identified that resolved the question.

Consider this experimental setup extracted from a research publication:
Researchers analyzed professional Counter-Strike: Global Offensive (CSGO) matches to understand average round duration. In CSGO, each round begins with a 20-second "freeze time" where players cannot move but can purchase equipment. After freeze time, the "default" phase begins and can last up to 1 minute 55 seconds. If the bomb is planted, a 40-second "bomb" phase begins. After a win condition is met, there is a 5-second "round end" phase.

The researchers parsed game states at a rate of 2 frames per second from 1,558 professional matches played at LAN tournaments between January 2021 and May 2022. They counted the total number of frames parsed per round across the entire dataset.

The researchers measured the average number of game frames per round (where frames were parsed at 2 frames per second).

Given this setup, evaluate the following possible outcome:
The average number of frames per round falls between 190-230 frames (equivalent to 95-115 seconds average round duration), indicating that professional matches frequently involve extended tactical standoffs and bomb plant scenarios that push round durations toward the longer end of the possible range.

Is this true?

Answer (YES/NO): NO